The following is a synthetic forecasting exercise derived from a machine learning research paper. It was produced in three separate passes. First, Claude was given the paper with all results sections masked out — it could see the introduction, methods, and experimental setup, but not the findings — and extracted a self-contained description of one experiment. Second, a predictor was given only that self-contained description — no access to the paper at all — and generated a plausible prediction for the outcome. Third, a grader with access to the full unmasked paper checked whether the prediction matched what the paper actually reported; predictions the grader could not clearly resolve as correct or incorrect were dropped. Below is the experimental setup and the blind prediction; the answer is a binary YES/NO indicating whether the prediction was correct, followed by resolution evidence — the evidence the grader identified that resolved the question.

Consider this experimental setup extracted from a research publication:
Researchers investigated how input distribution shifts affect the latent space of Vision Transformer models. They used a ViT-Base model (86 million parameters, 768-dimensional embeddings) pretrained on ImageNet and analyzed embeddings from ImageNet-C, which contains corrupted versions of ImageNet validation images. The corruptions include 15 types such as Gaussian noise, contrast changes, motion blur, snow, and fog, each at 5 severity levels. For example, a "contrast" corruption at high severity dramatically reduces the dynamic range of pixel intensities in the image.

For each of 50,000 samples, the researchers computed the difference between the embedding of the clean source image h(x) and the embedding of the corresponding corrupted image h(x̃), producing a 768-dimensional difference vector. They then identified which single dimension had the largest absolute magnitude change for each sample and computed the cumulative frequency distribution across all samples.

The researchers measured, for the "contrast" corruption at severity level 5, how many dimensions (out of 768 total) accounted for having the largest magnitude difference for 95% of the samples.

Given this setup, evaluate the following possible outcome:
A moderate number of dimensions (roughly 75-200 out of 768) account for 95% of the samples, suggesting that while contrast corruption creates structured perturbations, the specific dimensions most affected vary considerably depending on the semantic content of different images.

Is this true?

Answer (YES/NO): NO